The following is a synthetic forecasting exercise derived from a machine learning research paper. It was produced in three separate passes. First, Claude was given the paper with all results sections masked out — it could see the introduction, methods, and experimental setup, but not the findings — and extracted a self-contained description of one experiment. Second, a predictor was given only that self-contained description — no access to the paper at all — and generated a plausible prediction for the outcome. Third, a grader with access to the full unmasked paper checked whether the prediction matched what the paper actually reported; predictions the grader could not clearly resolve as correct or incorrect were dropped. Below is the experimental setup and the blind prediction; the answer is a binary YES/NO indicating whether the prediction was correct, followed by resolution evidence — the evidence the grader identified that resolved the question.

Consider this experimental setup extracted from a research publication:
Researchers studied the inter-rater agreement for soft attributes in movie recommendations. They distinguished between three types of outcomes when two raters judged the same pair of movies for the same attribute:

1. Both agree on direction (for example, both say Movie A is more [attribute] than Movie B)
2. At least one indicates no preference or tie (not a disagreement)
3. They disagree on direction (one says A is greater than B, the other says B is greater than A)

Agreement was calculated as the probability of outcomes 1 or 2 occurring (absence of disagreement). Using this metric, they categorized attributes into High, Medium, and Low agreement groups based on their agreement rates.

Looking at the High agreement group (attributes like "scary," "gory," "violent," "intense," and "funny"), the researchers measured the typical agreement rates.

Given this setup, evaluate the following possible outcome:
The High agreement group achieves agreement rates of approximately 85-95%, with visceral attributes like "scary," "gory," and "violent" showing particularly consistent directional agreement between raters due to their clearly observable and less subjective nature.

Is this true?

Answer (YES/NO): NO